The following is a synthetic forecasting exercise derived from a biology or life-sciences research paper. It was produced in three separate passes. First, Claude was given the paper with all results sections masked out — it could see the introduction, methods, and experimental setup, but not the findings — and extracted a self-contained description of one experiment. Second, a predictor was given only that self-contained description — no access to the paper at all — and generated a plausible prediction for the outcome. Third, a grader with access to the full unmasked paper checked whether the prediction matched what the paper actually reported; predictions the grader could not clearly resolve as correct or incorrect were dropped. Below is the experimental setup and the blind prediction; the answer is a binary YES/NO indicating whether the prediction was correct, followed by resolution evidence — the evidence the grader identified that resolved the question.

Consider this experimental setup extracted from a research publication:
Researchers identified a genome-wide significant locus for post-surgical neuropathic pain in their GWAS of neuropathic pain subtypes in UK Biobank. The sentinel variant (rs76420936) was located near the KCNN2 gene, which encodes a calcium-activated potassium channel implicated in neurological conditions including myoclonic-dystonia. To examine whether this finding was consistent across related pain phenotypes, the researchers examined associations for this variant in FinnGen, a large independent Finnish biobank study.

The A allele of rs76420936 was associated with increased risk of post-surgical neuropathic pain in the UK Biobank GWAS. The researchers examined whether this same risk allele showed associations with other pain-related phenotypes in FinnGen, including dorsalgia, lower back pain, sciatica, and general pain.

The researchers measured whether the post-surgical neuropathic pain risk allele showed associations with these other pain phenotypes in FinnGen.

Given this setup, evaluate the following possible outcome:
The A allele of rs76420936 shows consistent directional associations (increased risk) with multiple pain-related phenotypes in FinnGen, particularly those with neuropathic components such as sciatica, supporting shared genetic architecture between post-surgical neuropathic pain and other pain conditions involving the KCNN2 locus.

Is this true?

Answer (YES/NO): YES